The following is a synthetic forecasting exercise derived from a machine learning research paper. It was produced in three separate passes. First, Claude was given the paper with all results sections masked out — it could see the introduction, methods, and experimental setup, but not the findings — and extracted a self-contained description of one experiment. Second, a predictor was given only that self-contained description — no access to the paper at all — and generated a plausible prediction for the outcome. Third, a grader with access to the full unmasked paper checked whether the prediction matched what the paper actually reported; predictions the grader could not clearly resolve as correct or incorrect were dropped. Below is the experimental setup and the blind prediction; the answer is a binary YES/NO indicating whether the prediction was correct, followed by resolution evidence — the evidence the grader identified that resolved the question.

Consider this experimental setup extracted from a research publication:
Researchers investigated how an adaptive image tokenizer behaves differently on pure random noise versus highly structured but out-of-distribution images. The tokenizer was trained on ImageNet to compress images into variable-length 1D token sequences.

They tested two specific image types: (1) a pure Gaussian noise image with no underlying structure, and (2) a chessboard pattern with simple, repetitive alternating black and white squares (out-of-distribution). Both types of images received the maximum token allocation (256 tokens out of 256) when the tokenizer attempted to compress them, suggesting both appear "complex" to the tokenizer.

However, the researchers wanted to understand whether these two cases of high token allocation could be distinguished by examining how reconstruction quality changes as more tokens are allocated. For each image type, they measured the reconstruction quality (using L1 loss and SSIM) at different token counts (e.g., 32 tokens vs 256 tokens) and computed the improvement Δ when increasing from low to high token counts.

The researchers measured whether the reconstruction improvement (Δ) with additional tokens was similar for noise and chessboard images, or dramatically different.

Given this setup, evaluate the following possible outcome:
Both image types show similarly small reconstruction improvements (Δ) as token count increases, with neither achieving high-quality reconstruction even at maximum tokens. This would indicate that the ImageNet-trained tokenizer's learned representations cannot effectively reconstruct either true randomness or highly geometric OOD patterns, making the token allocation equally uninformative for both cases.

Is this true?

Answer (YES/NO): NO